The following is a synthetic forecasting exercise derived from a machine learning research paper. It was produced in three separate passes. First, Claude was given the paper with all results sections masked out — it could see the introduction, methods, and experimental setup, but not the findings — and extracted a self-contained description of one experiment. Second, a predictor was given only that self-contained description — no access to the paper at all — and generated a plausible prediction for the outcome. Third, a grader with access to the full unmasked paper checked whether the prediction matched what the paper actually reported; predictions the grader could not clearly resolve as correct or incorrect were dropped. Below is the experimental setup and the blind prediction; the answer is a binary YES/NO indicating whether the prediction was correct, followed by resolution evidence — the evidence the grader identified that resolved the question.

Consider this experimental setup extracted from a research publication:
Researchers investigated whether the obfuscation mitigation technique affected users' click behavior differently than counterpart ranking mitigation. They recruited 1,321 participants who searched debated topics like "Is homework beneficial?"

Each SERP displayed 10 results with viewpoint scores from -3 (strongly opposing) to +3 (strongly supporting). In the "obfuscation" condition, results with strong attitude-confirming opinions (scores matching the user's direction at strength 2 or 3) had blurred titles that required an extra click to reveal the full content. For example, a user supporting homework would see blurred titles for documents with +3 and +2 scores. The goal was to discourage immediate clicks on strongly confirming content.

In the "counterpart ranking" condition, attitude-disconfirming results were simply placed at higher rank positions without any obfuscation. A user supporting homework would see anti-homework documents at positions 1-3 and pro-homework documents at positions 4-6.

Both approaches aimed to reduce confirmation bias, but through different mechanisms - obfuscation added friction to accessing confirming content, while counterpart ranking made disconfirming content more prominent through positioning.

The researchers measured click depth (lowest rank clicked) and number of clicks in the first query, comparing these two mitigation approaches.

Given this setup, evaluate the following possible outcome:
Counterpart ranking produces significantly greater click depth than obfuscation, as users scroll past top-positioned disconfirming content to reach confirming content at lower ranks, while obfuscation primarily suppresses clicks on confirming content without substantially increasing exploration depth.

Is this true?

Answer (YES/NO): NO